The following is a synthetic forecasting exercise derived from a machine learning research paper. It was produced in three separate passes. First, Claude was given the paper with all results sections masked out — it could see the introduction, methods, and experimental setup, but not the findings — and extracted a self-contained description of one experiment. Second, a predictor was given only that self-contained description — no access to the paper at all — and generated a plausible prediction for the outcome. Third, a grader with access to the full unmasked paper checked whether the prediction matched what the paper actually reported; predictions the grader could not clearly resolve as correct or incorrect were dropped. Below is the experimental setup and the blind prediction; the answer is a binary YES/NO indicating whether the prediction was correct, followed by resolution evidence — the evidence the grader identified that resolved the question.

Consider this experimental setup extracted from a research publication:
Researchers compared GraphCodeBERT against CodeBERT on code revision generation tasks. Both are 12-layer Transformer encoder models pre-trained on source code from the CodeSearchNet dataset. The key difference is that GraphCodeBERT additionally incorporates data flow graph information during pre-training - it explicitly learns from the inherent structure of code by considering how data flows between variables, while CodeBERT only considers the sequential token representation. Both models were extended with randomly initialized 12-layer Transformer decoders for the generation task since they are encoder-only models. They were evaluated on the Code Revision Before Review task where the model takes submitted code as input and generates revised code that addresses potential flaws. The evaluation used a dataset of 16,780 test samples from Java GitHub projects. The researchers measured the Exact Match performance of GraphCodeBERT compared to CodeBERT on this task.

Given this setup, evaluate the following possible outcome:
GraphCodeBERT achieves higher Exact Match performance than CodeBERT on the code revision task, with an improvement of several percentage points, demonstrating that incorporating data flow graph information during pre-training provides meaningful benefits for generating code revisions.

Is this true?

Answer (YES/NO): NO